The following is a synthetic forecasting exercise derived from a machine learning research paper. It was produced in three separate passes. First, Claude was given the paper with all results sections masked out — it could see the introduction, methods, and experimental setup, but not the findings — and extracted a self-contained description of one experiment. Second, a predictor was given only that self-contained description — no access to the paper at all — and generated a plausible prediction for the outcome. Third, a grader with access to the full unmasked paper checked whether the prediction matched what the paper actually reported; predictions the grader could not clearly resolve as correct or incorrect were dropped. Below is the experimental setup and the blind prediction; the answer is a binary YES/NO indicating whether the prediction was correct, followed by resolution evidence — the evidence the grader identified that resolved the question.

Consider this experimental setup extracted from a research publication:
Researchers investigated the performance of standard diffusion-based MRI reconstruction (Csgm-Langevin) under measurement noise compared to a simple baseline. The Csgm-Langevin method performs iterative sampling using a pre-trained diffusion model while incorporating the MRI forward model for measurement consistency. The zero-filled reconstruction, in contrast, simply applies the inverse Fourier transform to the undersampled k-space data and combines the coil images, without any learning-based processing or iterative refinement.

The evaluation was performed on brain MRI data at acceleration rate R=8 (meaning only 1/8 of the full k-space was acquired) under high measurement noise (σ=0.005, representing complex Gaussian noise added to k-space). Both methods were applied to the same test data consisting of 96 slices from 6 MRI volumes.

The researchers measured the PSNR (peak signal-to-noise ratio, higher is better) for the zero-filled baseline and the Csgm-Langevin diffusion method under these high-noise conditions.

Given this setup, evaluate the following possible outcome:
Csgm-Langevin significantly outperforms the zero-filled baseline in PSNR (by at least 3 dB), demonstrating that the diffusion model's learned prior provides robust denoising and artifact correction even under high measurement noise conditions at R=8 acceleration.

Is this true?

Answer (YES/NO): NO